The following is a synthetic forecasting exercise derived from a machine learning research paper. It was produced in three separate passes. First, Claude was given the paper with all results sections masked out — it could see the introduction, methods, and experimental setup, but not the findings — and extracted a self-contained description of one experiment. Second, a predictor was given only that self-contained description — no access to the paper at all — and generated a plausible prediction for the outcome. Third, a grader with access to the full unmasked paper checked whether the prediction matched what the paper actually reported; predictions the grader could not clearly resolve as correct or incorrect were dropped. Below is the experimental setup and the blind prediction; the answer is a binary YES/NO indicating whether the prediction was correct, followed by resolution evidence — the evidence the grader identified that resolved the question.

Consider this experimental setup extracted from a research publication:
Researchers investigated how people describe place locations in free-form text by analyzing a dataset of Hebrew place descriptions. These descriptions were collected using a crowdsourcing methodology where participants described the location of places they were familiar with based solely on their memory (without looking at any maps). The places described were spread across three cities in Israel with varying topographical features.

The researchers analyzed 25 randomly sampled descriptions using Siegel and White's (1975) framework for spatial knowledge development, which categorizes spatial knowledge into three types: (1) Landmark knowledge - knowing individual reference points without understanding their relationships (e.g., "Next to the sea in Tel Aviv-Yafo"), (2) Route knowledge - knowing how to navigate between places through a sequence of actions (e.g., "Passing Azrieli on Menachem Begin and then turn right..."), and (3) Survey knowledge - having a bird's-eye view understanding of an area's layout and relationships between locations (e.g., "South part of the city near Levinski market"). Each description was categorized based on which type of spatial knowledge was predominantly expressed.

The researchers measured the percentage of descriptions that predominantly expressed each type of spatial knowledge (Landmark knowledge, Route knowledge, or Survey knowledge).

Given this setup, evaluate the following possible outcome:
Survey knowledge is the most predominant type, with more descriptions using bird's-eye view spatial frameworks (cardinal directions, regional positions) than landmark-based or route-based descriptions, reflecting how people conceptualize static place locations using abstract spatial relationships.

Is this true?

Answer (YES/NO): YES